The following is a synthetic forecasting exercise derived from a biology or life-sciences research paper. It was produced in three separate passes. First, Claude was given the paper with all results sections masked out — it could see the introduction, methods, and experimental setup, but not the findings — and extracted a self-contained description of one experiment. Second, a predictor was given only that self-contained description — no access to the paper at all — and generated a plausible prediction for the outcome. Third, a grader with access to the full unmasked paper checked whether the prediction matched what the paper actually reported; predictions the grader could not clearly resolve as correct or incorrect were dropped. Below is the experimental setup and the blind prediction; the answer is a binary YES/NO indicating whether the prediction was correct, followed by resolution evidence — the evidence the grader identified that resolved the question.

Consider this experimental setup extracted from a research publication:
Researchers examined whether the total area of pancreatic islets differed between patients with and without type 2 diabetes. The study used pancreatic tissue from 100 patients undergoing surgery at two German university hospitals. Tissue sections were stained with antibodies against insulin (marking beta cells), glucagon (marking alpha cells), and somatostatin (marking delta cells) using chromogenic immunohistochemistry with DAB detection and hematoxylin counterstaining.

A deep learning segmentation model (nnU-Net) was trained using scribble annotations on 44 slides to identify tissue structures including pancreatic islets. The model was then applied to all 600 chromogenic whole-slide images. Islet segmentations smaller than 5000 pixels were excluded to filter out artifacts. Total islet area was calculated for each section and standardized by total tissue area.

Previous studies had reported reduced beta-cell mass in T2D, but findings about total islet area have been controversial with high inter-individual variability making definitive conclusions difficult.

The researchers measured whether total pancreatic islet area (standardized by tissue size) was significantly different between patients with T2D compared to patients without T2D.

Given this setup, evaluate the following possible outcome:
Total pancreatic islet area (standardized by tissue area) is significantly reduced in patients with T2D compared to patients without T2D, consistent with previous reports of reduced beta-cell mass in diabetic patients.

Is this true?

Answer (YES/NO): YES